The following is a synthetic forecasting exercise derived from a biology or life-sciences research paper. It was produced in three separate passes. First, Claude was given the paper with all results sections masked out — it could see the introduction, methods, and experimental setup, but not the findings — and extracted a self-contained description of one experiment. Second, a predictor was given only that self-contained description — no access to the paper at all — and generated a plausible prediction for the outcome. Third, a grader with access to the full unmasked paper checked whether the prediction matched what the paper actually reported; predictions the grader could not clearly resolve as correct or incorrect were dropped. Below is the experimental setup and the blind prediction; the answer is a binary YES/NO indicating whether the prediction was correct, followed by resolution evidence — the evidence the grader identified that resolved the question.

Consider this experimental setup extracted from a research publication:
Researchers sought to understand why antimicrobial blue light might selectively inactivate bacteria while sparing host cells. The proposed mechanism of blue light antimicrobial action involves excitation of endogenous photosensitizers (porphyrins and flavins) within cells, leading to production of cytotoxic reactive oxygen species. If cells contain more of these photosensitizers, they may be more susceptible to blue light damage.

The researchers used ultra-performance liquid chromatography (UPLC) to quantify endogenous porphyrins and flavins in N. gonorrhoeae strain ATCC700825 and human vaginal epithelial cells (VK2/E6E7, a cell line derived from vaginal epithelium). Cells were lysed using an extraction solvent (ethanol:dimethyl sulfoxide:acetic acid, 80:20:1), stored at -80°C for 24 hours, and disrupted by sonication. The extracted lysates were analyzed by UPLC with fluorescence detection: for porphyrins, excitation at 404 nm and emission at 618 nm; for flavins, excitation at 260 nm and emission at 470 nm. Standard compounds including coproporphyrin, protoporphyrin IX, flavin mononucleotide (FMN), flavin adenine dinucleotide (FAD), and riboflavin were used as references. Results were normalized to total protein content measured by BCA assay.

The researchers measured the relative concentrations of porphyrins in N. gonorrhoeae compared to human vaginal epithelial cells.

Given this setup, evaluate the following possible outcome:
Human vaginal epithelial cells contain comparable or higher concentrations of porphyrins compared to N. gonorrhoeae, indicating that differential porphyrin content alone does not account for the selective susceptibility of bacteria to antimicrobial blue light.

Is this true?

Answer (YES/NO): NO